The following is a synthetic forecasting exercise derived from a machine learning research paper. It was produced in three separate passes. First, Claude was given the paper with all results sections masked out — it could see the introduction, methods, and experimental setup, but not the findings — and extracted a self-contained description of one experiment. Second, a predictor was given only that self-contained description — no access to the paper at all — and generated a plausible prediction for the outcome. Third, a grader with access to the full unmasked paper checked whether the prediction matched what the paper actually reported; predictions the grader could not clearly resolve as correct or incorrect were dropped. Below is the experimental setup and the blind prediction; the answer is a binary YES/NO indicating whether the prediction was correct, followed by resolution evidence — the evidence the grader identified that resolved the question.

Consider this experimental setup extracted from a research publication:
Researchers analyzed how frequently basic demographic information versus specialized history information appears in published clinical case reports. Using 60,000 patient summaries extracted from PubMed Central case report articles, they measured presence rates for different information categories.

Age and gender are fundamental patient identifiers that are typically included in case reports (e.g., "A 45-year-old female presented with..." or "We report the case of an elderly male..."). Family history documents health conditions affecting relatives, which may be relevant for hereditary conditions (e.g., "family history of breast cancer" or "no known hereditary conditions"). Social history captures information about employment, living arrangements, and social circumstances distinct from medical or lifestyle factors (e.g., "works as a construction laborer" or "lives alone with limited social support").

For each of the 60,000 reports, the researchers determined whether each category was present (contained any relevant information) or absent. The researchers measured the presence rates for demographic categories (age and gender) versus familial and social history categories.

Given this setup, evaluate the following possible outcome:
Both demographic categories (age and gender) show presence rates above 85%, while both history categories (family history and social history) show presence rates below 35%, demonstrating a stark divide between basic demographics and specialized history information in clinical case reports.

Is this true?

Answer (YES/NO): YES